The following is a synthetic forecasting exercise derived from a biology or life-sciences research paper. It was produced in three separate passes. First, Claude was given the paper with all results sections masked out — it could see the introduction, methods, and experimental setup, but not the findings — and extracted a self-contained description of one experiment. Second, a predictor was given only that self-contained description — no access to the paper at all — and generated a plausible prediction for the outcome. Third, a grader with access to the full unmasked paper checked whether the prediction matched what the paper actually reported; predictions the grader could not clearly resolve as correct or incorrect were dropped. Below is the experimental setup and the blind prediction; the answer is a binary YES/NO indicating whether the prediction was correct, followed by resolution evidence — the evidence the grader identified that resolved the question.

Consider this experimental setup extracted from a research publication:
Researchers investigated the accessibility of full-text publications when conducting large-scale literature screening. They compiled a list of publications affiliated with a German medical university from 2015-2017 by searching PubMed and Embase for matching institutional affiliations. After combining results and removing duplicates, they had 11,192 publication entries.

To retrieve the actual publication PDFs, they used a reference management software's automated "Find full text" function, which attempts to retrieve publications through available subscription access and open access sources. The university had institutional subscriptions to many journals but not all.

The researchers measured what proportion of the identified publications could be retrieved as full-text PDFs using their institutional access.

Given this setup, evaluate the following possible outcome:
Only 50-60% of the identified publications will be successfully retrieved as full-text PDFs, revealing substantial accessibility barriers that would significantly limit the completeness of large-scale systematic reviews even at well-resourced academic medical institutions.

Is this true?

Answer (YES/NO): NO